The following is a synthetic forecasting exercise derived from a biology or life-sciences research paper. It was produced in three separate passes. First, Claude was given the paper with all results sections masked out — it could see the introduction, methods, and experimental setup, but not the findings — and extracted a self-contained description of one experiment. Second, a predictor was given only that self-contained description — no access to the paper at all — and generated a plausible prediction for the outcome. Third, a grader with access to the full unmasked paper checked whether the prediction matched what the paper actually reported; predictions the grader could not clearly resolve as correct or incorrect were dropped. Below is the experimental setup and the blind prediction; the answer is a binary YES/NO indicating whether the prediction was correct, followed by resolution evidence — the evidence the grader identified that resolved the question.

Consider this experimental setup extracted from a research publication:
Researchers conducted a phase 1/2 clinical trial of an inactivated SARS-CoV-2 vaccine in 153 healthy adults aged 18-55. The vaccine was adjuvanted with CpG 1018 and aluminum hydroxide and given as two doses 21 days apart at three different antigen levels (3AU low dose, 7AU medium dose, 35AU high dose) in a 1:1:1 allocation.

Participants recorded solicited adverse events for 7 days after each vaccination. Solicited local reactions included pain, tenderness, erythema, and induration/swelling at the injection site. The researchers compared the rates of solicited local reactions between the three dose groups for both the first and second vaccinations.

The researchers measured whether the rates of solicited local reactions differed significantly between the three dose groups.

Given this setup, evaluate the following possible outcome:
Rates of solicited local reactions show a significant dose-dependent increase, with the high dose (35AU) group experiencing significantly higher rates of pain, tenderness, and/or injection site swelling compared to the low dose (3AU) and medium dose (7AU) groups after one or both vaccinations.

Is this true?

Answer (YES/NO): NO